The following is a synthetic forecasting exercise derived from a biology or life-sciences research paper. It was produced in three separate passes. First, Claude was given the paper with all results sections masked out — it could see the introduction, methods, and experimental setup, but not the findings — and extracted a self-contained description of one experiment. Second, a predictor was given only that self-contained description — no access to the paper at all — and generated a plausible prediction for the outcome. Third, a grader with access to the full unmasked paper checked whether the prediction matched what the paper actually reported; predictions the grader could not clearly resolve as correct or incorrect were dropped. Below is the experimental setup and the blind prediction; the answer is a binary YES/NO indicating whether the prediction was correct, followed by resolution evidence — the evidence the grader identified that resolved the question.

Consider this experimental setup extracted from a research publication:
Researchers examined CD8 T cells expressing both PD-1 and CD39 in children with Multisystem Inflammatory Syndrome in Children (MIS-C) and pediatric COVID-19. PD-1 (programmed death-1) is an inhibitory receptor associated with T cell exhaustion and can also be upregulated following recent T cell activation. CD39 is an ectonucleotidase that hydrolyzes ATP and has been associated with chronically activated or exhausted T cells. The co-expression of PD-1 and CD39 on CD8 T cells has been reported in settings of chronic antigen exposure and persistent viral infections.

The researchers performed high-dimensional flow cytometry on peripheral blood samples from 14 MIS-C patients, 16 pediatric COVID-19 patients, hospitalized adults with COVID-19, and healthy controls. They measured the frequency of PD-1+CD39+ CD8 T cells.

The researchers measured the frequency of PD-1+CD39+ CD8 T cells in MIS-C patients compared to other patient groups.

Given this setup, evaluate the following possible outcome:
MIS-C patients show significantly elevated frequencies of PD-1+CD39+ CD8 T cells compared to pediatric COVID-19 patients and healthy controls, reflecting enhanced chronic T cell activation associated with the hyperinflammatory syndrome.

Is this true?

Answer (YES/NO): YES